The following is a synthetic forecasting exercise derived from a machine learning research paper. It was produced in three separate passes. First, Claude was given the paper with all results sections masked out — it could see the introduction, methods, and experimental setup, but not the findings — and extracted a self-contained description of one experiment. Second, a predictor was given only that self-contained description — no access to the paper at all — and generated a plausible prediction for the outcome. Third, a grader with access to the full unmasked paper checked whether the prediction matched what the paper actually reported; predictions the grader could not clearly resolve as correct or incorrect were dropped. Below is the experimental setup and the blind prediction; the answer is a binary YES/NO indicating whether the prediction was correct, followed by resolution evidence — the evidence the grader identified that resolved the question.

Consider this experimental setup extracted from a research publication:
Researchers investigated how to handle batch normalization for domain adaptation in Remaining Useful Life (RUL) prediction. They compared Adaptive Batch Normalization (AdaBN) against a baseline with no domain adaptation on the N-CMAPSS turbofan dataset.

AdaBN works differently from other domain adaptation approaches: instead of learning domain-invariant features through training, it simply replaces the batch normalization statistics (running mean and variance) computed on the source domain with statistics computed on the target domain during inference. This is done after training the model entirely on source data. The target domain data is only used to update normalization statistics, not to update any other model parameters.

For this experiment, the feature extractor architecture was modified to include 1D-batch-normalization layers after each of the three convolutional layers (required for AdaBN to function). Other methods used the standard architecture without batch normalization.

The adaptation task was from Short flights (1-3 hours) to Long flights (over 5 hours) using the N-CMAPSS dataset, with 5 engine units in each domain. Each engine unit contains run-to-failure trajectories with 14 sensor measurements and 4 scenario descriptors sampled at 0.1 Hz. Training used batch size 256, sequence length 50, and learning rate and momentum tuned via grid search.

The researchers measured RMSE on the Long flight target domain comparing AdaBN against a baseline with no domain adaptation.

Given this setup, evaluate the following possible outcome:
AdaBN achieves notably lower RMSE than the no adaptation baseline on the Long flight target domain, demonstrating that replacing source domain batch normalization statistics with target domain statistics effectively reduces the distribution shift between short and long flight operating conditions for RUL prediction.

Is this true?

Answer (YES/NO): NO